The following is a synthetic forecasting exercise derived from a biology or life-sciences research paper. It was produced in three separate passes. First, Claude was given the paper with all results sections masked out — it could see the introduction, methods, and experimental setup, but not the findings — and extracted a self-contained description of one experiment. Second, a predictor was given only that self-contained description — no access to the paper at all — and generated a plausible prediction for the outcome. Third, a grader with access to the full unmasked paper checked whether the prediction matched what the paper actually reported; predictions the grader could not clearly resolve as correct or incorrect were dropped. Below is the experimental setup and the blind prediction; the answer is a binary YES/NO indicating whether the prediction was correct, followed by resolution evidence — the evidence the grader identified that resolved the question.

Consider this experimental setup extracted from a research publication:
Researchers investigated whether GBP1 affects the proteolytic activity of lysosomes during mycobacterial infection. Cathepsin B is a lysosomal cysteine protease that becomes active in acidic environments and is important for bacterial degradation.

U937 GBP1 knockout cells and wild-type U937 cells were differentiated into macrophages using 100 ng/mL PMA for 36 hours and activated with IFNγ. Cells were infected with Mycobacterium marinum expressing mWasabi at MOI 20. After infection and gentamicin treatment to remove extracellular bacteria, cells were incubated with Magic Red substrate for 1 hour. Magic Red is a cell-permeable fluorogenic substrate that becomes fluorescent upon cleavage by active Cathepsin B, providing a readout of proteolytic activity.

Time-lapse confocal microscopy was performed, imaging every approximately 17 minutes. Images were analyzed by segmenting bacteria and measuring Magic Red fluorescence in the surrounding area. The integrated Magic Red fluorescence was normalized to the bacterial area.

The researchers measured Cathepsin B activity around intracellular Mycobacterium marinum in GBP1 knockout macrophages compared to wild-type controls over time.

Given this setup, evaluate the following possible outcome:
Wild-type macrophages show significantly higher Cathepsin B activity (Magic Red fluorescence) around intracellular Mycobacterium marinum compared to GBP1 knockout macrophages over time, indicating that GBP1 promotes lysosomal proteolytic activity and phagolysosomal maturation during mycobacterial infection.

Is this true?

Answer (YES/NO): YES